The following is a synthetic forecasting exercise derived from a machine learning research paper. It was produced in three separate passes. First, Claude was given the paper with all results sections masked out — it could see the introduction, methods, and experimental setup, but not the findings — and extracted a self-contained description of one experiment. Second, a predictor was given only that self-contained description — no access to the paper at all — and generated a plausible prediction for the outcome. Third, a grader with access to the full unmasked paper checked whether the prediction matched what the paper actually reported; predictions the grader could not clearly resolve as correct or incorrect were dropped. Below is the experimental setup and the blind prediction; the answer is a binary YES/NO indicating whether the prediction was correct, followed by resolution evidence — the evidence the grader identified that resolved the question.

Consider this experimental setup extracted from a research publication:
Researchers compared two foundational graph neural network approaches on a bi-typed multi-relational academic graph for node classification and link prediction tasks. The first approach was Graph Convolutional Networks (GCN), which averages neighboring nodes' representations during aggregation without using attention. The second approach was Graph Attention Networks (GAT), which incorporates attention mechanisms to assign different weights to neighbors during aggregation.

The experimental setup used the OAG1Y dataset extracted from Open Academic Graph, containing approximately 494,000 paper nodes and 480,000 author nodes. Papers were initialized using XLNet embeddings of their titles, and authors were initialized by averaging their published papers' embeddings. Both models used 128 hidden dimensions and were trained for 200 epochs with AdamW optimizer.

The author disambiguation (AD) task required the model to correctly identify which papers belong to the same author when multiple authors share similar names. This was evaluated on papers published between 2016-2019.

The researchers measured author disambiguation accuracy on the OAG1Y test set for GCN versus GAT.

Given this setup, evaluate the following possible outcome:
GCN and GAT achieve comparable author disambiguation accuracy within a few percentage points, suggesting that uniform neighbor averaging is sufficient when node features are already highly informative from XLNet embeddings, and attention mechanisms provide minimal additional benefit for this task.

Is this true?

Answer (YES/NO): NO